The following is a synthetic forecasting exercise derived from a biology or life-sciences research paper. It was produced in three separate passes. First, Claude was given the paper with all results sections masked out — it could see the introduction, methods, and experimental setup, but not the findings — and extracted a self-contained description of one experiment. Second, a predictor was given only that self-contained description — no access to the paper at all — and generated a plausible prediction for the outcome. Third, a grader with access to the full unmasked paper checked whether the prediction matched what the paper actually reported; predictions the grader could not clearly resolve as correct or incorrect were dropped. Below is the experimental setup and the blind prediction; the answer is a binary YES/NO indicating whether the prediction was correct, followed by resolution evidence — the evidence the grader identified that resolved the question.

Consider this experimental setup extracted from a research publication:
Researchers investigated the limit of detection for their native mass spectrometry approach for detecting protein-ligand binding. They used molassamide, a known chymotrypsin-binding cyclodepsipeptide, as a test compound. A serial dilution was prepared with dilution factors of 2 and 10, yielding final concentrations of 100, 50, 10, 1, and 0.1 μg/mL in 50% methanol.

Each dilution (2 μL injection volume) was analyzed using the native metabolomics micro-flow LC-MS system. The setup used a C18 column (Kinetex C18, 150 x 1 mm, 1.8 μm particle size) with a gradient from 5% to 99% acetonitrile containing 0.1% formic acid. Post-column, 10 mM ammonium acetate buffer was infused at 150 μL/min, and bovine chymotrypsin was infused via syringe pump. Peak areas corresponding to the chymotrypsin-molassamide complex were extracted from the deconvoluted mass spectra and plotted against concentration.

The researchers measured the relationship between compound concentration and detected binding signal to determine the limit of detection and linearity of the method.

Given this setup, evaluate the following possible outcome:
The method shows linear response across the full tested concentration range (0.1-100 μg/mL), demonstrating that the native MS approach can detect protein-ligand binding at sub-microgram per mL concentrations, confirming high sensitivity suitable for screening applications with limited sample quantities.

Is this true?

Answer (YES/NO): NO